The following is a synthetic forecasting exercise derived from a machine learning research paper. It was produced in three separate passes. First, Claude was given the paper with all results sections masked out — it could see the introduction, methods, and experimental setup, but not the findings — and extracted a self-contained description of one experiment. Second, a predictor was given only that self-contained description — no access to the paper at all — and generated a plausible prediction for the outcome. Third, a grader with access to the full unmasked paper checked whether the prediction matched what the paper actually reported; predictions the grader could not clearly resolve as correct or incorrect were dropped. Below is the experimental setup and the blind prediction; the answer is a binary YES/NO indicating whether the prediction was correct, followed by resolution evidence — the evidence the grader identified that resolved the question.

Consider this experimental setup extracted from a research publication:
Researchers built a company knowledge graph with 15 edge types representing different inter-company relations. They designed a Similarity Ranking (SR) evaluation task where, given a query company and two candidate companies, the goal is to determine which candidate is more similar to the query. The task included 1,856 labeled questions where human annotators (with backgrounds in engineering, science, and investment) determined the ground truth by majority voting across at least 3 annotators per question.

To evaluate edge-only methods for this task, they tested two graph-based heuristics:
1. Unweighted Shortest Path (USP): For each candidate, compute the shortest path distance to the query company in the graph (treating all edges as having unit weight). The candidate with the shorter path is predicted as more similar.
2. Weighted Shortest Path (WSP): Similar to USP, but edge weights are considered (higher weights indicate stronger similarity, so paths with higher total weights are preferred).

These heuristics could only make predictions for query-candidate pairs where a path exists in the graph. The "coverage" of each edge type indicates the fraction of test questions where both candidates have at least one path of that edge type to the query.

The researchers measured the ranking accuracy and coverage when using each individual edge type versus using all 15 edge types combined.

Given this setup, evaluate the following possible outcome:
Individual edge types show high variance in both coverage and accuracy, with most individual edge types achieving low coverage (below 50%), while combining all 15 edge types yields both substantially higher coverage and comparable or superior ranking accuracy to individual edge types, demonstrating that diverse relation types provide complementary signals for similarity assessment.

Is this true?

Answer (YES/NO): YES